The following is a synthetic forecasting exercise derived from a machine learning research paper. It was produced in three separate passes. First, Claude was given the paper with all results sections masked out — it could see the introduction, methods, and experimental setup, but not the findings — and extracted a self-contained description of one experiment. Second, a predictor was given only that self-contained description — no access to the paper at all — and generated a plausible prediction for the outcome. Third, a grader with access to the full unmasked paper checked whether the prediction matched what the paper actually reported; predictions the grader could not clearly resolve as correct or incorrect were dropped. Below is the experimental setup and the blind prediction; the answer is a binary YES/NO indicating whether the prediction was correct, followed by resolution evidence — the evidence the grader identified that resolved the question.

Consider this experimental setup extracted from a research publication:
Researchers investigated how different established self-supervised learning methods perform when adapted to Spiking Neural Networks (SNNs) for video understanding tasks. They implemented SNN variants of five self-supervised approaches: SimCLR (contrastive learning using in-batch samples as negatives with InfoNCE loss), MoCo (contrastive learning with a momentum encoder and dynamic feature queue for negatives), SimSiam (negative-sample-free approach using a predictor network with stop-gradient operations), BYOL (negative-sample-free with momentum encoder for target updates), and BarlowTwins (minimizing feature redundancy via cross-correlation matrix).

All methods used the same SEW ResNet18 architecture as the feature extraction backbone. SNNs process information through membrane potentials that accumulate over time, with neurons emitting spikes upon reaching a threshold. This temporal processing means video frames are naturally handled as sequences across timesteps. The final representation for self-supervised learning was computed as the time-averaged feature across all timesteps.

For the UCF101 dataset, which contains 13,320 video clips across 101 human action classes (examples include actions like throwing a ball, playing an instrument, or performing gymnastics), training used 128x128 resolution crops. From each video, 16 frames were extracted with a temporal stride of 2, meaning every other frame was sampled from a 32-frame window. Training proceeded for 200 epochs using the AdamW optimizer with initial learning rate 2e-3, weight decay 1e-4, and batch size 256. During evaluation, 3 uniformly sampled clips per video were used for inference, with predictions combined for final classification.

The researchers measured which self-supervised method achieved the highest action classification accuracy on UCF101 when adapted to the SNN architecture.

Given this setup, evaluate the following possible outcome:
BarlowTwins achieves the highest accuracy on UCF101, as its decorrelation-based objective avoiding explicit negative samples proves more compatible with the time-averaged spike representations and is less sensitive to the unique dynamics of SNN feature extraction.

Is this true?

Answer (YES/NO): NO